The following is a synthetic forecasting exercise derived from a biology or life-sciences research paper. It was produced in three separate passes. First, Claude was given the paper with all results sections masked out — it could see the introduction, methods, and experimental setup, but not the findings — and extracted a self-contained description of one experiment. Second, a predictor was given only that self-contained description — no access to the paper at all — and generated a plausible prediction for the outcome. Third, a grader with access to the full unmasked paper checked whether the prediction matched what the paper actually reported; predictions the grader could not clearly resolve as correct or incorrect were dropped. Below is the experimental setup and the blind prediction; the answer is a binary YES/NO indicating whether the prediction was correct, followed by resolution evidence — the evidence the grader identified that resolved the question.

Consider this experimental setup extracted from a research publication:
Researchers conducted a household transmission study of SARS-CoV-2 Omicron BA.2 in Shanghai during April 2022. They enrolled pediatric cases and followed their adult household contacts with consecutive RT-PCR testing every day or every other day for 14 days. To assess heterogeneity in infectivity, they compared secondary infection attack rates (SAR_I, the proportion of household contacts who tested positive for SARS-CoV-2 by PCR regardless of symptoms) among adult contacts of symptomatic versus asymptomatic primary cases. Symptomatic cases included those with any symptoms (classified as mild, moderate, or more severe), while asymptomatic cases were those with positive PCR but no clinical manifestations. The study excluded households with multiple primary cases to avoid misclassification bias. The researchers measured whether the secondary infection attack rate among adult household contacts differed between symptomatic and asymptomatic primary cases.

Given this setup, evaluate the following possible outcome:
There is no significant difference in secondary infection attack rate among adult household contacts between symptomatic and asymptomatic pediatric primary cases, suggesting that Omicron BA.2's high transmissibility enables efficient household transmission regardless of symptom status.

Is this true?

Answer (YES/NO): YES